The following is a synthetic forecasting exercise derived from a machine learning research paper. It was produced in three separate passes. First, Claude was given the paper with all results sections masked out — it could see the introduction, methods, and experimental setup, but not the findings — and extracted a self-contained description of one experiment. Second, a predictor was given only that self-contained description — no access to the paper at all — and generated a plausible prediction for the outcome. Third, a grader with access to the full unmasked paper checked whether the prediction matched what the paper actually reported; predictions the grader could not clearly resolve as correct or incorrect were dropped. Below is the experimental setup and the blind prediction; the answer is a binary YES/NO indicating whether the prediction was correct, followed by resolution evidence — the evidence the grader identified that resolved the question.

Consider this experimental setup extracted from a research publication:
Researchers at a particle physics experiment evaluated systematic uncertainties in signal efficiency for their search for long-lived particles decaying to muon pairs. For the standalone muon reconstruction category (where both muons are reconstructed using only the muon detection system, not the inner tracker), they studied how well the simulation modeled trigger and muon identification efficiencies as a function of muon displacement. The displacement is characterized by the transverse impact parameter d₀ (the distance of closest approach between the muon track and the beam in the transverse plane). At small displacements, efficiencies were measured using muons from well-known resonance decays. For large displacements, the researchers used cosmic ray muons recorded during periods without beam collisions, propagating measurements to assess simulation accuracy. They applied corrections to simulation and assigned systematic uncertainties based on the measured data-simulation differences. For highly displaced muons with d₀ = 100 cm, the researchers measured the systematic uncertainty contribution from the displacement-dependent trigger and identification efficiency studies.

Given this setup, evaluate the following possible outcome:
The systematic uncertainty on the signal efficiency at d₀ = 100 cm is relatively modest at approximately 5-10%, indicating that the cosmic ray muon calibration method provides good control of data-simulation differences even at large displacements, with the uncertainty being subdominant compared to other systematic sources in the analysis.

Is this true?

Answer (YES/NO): NO